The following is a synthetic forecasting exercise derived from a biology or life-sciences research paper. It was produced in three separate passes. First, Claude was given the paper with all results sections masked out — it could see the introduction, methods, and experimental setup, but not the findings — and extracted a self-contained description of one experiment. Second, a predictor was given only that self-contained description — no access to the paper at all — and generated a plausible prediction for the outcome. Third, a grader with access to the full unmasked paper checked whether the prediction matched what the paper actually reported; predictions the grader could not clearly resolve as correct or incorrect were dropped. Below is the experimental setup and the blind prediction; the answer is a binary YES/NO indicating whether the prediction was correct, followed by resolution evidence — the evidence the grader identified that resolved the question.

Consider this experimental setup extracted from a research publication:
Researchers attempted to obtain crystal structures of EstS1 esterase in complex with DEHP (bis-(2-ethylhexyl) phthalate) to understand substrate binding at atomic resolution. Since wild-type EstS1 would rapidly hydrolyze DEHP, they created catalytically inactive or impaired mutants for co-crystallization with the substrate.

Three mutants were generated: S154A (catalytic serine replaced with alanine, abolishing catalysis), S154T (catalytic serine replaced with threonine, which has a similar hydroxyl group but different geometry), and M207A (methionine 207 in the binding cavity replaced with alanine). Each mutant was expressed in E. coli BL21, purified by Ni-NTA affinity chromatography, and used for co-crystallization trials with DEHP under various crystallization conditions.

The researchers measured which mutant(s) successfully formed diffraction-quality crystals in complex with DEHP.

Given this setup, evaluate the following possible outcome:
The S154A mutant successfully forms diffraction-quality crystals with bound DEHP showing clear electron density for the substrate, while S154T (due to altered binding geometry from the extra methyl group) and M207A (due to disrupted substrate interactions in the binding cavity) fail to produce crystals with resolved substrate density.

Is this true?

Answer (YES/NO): YES